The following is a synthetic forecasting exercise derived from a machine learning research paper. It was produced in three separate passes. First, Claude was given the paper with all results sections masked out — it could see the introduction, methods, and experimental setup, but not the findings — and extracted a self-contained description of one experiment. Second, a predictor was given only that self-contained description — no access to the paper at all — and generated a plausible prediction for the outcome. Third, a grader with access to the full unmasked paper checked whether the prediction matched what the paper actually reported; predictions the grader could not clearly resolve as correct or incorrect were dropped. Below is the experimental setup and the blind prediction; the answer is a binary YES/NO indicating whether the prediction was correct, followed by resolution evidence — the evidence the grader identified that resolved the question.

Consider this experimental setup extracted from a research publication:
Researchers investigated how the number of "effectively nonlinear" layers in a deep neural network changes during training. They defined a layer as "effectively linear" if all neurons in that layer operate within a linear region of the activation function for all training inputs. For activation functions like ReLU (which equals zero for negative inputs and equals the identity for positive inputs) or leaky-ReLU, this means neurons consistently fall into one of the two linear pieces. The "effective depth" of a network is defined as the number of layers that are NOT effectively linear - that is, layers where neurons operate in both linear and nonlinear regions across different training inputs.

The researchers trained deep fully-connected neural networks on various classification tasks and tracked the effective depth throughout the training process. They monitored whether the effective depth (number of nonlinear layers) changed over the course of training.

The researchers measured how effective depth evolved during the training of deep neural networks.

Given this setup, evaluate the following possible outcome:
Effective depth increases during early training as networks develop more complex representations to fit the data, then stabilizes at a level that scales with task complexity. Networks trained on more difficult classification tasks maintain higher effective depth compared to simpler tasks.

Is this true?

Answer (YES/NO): NO